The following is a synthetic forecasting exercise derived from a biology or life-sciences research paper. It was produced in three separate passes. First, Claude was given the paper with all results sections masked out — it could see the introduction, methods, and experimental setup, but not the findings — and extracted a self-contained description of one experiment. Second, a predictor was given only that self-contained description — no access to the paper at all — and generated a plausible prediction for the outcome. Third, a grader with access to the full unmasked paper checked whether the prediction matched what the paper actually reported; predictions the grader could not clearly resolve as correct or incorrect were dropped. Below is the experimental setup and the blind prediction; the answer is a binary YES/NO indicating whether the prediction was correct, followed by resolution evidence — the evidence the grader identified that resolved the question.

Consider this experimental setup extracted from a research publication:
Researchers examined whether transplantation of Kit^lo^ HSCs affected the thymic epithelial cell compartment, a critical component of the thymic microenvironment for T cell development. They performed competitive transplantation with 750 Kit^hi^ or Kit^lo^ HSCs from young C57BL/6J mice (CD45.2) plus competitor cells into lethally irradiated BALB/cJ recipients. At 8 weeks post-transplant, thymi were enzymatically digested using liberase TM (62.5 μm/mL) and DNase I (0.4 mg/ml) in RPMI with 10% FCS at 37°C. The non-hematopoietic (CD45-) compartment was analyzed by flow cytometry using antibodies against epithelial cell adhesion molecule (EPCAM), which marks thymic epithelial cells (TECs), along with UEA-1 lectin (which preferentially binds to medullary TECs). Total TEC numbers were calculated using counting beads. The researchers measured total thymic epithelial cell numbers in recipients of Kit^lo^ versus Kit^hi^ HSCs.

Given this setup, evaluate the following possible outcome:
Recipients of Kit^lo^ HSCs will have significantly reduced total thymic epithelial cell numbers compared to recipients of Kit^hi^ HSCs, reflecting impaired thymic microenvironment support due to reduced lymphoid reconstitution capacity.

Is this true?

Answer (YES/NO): NO